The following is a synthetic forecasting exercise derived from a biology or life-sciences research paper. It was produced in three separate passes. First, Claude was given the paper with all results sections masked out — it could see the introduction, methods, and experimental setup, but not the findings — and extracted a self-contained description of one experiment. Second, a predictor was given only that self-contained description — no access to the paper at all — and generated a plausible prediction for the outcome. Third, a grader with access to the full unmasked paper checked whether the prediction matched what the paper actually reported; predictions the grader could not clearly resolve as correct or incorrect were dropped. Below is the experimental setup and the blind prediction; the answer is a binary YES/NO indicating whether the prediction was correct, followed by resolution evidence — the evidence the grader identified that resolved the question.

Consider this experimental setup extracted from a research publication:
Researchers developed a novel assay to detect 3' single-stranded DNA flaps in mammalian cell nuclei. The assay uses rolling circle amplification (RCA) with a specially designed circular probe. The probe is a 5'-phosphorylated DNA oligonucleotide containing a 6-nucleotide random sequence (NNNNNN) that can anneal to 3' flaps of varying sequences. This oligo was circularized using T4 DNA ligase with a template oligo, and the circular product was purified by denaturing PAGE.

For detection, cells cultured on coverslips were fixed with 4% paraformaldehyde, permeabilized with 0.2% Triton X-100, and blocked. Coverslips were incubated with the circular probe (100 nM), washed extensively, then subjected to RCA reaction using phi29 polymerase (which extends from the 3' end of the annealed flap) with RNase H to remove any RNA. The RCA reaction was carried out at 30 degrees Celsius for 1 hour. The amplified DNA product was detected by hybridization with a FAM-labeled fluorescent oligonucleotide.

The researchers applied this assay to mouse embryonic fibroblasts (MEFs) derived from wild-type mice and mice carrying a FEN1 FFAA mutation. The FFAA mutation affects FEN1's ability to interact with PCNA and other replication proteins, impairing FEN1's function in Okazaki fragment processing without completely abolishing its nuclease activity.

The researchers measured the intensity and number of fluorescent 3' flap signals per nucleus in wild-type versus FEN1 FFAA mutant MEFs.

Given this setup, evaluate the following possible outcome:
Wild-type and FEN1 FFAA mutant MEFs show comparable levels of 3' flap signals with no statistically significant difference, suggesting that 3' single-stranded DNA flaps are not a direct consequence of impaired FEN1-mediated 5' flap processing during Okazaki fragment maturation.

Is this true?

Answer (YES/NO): NO